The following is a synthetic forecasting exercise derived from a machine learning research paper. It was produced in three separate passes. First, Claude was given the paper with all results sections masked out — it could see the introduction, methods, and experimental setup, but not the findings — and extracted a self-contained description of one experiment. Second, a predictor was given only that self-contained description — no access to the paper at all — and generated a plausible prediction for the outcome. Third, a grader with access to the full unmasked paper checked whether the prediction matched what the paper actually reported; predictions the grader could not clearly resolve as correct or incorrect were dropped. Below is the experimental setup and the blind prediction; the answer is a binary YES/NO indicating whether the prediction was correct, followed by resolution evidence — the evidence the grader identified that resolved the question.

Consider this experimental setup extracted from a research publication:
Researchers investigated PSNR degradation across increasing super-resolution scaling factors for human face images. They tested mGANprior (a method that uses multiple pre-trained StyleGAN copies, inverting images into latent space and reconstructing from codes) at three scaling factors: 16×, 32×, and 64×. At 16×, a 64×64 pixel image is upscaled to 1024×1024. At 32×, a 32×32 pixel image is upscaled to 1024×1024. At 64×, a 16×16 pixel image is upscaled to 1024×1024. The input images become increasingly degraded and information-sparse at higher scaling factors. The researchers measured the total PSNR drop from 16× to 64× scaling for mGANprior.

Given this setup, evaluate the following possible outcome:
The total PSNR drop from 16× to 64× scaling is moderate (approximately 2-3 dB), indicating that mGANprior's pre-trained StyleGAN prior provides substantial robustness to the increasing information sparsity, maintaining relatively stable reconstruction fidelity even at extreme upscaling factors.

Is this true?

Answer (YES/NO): NO